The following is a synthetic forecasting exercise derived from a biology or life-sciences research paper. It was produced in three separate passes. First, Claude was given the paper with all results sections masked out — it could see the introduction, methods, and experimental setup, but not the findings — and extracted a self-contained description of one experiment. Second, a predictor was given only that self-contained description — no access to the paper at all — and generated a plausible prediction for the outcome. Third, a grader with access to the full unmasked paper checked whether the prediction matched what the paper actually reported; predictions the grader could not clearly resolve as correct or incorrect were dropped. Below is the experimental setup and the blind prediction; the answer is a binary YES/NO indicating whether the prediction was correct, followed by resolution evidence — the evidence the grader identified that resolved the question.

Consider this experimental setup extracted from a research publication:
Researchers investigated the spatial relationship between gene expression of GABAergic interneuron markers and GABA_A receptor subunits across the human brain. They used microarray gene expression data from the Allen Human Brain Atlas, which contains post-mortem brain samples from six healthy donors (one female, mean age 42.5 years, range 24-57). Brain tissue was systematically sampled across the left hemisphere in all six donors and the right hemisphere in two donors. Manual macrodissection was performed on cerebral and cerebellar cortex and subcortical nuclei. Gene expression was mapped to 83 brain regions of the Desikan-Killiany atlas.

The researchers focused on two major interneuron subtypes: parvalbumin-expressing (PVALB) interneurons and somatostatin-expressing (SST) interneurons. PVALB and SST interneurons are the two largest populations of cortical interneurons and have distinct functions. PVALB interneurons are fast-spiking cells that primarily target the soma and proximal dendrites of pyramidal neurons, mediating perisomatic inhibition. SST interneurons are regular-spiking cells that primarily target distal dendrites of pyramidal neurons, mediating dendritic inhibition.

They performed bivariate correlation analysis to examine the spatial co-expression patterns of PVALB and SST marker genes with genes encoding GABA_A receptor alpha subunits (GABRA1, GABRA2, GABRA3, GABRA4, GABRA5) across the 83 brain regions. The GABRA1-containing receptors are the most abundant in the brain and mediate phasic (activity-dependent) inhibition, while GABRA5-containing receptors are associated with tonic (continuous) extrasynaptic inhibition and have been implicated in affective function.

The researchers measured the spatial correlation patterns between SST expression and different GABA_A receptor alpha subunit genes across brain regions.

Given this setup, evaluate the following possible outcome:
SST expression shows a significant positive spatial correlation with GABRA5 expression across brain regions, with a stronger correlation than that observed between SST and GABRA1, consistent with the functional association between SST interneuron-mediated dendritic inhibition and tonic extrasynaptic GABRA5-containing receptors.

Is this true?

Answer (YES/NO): YES